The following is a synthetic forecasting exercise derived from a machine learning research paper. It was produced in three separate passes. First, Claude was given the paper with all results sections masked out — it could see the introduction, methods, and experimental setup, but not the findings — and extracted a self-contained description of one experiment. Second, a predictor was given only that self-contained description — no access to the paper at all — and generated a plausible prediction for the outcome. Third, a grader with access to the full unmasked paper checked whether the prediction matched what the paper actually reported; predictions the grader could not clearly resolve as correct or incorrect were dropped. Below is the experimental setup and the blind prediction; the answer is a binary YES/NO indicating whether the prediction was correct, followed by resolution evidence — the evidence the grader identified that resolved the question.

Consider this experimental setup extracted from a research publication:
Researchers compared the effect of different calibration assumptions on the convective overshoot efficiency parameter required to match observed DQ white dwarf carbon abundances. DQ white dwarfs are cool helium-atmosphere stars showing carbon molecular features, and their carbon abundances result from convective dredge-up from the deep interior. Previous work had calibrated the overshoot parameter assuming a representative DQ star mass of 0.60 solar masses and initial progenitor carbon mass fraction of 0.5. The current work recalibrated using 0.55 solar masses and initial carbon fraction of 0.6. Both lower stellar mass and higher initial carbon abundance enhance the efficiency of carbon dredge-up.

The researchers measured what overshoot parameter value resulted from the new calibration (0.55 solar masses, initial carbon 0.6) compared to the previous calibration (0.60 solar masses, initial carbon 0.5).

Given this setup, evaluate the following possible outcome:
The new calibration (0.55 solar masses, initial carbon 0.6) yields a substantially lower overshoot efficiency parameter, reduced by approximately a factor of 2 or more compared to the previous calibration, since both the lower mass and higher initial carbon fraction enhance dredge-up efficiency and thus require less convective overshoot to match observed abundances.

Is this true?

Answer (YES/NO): YES